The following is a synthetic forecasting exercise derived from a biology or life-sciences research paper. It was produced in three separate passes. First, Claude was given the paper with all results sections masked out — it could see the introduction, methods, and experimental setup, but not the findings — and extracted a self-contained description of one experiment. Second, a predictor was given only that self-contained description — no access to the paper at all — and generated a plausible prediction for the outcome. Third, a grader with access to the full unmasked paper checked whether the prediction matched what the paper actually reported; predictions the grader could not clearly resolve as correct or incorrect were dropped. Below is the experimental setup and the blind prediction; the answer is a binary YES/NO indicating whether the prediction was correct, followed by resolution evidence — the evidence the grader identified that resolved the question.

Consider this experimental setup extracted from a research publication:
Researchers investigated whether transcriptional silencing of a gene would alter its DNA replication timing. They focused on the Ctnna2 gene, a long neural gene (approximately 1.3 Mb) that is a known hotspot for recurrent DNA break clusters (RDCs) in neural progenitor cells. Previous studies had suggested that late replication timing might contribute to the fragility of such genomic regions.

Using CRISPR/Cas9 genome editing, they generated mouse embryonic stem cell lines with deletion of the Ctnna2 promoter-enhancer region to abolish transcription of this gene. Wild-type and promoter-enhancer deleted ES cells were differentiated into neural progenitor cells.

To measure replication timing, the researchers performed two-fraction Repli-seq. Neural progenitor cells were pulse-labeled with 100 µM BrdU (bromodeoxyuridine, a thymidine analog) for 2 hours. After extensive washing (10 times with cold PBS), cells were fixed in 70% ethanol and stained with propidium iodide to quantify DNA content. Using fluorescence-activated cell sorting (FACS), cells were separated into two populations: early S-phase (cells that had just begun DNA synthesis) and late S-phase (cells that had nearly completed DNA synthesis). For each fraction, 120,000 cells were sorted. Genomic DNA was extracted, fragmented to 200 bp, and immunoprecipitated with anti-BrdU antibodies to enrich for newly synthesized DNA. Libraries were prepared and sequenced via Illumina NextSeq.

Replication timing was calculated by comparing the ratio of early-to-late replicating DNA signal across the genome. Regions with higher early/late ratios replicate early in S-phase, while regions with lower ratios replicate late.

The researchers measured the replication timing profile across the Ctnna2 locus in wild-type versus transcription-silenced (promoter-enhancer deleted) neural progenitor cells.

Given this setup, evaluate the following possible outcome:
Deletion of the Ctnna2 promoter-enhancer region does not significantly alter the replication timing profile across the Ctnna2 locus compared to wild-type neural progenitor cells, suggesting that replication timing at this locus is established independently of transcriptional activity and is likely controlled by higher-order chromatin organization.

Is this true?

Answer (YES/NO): NO